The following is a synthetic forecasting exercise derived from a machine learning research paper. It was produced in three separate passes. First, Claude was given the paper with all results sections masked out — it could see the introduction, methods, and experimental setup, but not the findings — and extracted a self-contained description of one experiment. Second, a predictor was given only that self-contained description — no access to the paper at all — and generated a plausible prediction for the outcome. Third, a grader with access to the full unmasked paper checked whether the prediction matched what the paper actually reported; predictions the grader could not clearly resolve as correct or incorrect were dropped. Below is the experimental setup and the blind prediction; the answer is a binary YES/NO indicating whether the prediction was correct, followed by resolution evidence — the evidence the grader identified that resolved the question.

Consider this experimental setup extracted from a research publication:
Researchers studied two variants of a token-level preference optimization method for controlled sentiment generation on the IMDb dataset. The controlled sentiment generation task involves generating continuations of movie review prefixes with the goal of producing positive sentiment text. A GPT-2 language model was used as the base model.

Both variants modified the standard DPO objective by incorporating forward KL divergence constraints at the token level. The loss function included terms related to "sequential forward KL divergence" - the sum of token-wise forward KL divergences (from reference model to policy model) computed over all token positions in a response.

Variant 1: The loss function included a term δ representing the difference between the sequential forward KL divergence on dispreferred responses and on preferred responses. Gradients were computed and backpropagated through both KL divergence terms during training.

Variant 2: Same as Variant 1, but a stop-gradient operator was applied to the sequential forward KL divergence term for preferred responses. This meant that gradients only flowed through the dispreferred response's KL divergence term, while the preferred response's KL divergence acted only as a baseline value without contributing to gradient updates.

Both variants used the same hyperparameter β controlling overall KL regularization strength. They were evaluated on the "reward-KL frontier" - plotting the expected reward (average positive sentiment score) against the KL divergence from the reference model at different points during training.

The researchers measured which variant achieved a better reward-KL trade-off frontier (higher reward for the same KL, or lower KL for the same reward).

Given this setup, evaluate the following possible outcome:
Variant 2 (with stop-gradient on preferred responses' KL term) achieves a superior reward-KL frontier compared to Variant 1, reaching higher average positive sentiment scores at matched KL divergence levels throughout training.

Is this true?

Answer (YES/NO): YES